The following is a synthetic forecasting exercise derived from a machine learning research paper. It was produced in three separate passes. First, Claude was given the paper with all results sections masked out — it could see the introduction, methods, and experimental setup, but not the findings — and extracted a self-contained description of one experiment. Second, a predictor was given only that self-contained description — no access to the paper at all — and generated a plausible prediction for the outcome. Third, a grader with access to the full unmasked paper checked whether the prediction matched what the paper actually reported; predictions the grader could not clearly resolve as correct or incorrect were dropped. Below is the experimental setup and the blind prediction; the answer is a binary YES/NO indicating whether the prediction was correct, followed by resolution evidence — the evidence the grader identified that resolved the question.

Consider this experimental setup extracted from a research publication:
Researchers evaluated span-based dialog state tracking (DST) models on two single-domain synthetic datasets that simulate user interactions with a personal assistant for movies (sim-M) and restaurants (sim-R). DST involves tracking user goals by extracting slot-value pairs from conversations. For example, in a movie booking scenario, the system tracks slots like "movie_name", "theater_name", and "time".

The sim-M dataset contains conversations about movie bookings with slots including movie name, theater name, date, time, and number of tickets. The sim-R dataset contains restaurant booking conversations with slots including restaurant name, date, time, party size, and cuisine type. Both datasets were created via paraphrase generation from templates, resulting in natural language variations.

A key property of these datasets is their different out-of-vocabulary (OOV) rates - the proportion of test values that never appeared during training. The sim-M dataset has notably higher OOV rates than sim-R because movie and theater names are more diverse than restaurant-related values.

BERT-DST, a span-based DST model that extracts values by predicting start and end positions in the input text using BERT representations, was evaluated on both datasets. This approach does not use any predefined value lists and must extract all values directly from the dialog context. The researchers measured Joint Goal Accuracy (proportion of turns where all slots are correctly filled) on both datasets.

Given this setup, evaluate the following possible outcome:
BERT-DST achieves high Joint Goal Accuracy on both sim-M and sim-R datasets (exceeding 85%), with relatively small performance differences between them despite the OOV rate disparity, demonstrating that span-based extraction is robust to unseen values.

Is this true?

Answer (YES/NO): NO